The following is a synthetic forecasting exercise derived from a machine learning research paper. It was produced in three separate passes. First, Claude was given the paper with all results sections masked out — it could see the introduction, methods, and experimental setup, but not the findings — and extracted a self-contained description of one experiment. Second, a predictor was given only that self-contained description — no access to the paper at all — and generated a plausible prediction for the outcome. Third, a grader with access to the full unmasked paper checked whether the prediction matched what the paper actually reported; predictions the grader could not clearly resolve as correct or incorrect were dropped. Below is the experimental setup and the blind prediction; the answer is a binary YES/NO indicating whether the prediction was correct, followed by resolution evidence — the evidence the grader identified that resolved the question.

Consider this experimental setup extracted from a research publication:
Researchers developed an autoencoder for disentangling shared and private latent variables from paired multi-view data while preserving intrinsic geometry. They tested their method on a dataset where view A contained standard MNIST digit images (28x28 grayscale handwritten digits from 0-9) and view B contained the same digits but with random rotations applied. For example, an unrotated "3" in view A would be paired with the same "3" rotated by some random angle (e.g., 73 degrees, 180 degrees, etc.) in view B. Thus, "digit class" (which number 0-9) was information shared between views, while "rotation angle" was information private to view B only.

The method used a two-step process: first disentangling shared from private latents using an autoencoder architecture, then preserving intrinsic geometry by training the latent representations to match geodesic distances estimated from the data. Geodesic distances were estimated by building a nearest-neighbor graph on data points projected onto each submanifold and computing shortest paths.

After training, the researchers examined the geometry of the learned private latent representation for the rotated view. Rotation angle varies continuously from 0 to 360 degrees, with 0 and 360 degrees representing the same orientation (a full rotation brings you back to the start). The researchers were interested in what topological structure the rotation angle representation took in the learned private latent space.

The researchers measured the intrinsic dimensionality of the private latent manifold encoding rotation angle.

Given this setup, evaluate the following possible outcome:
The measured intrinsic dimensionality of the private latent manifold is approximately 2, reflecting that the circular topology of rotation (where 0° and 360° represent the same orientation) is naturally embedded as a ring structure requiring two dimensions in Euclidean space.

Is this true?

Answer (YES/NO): NO